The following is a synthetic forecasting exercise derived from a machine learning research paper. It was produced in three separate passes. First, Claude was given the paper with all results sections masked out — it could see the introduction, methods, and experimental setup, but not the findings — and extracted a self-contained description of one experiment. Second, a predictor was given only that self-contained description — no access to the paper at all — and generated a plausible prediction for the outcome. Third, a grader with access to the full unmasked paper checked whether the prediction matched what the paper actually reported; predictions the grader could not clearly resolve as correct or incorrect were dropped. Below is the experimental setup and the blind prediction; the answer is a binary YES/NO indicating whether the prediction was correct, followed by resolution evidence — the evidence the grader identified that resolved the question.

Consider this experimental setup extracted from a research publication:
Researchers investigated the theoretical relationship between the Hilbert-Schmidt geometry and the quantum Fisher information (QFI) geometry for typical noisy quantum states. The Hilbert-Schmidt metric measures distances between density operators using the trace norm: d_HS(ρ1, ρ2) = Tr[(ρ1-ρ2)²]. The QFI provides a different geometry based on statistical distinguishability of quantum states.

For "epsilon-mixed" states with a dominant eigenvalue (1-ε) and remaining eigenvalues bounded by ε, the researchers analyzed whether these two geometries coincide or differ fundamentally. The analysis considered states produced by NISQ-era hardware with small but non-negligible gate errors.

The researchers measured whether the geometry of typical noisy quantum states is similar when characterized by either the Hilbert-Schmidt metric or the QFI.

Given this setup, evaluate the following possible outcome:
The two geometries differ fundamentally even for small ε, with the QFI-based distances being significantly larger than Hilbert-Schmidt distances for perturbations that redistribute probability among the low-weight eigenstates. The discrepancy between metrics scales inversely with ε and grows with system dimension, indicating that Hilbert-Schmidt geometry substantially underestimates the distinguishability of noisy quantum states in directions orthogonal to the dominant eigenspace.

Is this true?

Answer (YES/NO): NO